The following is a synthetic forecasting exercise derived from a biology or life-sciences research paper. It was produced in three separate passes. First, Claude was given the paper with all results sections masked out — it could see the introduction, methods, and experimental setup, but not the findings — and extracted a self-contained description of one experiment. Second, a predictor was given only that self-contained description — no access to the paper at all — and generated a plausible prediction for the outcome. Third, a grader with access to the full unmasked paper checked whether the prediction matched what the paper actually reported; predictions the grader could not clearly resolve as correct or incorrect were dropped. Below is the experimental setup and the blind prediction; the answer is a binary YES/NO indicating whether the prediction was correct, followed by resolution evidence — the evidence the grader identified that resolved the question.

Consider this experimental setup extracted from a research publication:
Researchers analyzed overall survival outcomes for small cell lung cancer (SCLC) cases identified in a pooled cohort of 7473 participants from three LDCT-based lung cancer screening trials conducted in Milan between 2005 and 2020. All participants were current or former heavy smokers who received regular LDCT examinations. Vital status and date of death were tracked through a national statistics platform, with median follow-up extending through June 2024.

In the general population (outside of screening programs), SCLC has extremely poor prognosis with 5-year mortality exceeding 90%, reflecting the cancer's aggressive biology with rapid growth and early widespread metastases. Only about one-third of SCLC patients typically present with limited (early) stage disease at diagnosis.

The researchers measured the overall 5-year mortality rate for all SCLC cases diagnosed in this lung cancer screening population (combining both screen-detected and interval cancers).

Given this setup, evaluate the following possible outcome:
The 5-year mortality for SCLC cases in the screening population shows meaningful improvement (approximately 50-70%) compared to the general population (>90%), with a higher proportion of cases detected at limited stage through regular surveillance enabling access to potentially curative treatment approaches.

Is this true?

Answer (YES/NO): YES